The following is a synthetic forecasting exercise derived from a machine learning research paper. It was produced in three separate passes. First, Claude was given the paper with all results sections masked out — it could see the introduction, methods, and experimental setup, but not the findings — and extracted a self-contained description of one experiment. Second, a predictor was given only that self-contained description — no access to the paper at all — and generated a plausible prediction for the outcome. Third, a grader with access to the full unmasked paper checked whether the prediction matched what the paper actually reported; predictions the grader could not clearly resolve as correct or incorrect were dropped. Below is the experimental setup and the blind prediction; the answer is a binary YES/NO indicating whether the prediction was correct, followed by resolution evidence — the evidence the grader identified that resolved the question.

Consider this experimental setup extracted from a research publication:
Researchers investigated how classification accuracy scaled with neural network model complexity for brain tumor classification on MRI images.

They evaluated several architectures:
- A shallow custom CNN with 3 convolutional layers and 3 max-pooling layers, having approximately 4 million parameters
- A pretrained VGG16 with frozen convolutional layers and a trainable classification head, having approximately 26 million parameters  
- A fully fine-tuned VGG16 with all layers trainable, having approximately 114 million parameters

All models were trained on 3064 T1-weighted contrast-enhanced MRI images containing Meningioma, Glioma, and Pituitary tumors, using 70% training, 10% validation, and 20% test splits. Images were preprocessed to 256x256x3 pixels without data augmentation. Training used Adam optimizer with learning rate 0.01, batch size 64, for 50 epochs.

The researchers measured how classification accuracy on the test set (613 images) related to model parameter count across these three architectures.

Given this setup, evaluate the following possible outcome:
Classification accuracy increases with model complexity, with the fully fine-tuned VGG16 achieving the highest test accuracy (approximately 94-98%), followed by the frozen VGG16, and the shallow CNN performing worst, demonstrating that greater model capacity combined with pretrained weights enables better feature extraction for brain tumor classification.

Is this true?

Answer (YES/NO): NO